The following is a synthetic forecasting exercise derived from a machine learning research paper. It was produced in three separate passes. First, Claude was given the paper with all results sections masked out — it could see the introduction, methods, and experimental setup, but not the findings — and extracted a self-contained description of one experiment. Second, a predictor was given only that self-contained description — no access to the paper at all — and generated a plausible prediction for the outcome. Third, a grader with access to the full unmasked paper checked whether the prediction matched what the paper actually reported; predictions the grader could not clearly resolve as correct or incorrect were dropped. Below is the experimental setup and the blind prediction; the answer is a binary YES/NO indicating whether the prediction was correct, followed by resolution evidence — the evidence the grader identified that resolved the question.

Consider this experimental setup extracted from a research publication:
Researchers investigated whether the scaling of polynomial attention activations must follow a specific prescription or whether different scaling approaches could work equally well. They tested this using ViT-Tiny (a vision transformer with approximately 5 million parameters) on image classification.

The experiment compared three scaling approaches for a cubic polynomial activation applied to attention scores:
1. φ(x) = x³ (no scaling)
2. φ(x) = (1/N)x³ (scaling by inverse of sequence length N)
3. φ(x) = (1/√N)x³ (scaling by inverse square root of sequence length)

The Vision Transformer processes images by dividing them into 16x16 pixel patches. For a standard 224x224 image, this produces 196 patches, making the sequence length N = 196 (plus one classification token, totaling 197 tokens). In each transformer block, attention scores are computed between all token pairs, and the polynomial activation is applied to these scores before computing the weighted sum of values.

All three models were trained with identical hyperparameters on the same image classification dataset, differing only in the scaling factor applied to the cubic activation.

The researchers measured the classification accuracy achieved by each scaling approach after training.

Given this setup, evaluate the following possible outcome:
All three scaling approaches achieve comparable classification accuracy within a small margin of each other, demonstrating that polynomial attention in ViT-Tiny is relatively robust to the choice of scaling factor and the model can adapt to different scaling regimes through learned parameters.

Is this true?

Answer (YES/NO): NO